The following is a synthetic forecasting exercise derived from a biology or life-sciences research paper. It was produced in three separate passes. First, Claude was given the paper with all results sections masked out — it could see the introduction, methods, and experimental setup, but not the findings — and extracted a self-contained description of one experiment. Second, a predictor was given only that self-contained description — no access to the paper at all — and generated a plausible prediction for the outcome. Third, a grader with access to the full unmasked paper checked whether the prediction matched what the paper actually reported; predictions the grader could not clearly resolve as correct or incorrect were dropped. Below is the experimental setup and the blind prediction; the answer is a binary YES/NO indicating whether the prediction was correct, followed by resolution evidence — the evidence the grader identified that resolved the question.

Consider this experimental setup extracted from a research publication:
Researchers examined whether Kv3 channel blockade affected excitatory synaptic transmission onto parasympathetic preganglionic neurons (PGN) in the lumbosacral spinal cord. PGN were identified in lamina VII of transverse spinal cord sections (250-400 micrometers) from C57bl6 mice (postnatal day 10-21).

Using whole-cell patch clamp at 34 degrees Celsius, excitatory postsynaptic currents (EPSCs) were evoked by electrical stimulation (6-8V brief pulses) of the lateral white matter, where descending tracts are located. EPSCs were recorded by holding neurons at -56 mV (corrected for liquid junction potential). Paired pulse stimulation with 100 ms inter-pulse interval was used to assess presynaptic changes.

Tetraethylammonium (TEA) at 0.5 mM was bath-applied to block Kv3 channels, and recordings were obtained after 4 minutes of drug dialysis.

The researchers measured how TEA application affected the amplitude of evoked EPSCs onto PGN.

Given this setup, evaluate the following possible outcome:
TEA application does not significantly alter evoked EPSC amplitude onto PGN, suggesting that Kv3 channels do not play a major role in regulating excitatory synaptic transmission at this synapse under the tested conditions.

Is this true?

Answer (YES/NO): YES